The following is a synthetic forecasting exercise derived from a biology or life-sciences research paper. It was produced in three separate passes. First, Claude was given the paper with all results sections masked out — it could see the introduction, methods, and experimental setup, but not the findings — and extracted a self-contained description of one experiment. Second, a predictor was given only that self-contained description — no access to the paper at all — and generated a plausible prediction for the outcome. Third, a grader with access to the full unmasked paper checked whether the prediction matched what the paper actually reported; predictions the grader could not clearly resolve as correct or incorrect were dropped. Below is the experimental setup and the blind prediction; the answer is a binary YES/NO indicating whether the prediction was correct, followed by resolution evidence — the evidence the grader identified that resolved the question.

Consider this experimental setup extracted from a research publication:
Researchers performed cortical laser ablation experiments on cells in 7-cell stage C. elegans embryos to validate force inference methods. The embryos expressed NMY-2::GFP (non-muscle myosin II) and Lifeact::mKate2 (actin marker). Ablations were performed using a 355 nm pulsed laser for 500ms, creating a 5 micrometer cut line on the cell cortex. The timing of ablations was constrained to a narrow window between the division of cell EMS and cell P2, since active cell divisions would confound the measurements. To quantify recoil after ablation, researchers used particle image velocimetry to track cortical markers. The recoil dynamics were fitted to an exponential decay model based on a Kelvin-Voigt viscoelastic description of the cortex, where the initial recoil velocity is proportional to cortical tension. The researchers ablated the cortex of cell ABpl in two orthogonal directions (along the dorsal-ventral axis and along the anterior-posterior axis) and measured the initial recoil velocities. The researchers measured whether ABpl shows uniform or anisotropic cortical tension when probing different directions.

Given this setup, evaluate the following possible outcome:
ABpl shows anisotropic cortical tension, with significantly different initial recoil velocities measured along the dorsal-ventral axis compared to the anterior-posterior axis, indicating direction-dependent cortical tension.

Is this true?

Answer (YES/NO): YES